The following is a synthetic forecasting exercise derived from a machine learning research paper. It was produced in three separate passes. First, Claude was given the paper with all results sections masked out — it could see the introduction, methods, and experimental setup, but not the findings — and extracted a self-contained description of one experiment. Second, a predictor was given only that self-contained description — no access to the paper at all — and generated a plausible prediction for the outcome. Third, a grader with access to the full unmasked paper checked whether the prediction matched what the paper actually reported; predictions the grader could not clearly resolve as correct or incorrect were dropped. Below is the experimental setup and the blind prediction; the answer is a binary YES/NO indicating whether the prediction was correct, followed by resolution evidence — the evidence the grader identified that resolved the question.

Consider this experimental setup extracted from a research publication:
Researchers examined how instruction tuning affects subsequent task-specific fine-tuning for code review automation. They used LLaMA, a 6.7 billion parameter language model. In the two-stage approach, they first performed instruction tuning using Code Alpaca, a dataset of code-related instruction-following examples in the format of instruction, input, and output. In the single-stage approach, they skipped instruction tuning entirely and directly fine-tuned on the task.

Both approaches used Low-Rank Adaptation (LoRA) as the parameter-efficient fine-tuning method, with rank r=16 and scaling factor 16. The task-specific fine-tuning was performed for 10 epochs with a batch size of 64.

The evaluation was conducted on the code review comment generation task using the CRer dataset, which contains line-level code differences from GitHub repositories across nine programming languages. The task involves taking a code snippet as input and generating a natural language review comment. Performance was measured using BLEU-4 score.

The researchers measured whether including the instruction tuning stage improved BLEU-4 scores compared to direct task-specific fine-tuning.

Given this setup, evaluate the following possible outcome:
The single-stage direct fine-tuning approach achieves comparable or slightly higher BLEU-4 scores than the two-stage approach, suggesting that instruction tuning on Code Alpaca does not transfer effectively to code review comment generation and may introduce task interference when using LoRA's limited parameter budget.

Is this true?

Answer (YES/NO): NO